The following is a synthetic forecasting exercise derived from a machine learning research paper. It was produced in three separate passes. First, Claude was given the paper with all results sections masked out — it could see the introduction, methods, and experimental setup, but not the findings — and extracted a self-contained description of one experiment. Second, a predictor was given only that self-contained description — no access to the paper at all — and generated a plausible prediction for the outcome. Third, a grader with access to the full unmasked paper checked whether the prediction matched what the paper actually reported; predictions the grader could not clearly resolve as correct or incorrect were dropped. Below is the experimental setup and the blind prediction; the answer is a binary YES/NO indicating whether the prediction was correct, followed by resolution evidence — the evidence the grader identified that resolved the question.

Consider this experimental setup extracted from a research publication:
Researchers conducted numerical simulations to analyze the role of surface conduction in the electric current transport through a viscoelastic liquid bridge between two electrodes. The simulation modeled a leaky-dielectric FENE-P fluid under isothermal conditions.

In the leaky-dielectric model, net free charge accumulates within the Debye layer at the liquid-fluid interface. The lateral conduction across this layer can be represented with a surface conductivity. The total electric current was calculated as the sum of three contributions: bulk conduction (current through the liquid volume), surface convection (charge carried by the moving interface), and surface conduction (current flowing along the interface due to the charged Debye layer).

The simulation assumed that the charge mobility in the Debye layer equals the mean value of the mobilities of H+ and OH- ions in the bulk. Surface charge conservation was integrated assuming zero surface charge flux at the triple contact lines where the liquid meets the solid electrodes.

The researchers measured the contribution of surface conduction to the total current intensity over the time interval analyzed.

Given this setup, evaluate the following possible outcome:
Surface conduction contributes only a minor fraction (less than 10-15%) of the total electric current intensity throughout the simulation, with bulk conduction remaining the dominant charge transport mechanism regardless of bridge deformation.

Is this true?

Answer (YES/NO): YES